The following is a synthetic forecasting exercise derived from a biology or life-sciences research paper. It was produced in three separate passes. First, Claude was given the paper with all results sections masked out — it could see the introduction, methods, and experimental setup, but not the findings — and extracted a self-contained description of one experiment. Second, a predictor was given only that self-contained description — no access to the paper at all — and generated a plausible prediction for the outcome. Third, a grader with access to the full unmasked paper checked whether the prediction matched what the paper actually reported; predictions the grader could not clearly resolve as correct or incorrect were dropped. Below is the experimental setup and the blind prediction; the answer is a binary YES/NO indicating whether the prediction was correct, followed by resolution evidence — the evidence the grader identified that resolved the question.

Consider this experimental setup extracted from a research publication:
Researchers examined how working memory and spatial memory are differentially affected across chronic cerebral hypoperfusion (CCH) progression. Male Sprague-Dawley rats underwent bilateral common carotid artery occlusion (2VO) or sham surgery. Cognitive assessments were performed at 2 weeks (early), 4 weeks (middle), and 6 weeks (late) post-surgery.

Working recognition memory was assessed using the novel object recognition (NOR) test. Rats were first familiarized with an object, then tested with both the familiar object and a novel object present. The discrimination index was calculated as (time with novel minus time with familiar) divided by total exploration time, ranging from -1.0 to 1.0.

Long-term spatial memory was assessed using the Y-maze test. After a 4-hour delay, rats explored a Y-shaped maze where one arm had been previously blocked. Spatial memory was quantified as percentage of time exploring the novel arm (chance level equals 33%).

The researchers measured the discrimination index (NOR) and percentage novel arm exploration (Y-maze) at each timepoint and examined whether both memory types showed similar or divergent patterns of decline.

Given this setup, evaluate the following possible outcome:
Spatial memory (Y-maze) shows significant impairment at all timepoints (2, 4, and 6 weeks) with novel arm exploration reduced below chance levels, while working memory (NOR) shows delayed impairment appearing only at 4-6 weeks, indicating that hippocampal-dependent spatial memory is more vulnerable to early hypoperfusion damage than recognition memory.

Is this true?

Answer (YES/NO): NO